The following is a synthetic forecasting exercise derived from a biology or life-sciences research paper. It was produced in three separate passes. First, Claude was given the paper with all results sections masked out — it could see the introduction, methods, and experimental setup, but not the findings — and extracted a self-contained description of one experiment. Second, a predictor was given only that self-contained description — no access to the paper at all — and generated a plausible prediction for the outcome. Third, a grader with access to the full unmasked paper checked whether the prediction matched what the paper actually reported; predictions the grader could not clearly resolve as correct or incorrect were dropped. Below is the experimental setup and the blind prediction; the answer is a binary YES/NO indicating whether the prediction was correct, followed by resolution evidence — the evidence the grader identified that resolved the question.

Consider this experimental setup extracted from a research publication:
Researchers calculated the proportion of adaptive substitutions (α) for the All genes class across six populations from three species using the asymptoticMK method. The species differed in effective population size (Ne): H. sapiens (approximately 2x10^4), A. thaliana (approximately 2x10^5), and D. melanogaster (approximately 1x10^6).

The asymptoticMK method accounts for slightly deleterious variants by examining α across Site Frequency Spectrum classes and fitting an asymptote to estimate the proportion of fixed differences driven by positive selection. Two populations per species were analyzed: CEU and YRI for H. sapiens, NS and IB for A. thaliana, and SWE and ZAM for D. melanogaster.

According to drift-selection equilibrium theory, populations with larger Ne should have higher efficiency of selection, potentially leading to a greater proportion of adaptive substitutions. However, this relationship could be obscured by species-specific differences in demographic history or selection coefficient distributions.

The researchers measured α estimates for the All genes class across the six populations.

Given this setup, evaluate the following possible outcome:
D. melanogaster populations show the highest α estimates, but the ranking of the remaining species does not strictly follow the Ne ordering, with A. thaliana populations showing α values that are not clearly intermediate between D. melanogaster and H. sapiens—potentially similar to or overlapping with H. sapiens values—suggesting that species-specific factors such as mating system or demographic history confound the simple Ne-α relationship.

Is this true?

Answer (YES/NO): NO